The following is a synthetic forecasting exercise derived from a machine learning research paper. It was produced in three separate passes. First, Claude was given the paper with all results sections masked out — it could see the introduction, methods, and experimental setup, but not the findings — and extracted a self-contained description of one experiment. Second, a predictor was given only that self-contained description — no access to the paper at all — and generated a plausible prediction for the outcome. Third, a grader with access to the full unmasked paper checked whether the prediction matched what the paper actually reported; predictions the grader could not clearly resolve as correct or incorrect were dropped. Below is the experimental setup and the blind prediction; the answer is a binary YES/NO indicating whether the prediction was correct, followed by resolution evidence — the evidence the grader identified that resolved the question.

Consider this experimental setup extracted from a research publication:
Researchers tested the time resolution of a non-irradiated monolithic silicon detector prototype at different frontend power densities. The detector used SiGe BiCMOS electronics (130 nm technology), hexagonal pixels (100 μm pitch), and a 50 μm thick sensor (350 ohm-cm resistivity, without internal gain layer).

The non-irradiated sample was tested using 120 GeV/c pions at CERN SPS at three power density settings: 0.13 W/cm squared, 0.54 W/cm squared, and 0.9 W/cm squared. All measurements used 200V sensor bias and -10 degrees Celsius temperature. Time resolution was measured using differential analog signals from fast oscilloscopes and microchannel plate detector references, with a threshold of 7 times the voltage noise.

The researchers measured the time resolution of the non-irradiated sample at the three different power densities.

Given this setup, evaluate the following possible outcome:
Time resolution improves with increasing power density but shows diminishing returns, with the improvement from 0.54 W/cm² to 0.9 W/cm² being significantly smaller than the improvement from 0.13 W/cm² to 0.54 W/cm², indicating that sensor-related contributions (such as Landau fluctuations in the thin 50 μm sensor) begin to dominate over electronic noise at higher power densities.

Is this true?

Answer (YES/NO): NO